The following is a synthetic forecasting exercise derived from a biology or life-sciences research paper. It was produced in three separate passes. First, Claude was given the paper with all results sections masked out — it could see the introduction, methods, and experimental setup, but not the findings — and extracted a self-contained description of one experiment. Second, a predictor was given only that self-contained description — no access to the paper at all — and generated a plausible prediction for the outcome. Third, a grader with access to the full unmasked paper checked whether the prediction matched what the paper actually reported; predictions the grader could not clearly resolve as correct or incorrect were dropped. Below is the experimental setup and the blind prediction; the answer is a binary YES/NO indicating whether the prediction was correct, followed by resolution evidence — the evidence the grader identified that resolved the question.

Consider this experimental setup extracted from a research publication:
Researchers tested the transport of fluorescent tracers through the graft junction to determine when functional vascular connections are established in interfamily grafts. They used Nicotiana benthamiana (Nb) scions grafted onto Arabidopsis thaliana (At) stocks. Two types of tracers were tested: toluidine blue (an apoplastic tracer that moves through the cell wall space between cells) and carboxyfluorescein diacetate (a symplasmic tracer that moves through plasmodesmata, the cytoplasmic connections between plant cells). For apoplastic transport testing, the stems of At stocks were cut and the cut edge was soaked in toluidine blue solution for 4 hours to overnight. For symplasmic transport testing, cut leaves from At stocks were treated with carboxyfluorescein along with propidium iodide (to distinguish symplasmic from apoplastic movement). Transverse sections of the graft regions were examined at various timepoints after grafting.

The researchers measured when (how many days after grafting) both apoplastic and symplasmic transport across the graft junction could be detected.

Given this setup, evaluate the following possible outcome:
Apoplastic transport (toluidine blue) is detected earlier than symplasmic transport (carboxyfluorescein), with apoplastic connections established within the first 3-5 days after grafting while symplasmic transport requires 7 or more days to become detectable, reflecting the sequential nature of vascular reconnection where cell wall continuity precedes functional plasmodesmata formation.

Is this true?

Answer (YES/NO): NO